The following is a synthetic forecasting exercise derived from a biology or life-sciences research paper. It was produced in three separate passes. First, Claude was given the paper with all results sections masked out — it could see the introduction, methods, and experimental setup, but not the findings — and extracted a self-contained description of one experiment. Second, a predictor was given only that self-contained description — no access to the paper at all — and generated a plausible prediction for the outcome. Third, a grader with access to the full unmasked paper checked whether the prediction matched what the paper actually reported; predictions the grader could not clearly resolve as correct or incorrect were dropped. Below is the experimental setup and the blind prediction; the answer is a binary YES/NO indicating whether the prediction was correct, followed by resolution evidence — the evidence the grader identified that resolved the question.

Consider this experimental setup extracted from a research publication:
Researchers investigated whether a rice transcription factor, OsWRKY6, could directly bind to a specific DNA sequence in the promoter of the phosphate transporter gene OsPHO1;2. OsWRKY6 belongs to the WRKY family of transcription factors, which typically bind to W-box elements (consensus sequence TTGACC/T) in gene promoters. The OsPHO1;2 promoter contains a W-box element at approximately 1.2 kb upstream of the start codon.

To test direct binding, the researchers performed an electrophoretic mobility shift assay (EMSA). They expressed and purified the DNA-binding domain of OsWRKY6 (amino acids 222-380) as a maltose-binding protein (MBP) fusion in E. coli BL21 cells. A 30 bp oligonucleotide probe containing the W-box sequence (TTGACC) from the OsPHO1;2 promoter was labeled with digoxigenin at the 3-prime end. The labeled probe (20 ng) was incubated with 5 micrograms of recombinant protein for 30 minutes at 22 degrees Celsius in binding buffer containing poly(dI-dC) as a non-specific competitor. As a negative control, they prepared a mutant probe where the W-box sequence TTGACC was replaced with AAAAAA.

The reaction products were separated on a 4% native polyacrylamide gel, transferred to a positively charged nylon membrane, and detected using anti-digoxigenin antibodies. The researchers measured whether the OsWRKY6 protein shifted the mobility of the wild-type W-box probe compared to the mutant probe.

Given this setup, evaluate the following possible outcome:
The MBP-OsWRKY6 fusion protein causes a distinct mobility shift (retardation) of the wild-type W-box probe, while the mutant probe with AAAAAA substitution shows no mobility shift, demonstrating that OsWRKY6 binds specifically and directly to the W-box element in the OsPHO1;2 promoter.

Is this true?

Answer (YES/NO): YES